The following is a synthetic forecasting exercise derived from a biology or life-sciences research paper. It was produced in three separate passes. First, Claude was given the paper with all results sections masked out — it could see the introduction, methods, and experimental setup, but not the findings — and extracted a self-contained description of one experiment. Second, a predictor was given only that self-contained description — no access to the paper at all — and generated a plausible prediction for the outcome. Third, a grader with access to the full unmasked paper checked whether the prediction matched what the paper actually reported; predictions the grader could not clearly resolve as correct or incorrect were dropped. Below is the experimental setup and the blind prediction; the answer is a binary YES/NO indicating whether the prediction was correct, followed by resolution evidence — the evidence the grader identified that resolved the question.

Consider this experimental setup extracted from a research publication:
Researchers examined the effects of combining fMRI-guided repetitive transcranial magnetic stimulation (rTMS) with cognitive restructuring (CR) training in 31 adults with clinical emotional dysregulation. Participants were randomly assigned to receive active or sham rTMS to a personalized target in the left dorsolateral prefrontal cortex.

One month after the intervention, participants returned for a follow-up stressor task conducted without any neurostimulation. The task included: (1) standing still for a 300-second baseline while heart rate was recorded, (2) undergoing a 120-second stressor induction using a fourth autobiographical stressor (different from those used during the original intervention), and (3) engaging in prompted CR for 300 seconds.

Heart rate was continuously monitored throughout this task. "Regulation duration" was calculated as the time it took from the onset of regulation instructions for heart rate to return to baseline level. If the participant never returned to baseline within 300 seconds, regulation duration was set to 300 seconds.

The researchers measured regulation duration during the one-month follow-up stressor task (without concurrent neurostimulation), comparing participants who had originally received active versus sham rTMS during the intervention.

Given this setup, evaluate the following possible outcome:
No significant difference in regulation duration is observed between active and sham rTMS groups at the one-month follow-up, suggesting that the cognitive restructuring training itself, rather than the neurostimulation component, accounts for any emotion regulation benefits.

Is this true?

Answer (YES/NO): YES